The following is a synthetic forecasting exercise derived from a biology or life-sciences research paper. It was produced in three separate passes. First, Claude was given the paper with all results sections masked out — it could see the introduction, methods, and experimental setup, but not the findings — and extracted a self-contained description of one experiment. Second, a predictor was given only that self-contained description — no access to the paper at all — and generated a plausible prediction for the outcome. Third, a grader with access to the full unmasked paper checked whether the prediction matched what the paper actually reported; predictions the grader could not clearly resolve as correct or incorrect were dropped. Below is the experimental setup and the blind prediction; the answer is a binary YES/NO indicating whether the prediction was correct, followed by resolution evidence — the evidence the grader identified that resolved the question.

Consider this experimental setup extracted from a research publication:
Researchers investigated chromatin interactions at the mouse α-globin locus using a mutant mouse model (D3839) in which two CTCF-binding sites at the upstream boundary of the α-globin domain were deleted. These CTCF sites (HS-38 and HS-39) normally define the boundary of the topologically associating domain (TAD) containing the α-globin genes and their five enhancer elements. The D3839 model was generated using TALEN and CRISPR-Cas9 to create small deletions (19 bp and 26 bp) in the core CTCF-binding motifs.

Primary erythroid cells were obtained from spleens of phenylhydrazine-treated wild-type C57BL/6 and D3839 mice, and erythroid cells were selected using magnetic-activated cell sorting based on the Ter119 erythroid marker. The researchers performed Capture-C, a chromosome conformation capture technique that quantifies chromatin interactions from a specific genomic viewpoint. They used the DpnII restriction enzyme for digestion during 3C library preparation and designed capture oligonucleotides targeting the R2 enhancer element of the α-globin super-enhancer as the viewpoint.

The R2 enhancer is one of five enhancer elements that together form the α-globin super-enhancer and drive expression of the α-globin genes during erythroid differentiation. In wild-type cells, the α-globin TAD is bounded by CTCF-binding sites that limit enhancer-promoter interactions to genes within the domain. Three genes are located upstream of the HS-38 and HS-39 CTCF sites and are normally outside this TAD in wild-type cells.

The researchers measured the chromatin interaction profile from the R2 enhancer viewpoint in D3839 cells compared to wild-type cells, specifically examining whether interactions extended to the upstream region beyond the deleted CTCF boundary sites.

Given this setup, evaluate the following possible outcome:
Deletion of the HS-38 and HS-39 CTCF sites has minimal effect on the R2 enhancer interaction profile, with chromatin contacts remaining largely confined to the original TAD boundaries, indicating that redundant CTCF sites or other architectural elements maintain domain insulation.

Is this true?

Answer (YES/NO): NO